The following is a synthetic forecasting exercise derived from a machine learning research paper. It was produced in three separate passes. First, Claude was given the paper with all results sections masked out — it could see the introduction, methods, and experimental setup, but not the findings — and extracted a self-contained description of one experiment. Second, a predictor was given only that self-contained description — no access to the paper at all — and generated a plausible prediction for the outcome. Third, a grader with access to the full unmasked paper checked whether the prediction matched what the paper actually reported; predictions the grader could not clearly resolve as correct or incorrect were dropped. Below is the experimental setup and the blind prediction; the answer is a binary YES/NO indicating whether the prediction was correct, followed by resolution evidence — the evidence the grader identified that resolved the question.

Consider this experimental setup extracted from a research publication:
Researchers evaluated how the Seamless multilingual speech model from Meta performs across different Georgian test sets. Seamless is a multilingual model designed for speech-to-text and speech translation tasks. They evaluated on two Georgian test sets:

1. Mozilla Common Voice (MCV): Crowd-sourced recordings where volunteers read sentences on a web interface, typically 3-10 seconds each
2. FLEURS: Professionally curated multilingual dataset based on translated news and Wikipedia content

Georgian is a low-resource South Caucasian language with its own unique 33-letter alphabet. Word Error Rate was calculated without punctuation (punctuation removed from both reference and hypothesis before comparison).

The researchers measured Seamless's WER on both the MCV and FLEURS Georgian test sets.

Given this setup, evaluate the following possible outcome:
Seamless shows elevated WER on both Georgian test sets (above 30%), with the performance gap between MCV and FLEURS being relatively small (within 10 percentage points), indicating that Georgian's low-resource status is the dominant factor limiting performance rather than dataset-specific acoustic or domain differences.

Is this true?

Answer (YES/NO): NO